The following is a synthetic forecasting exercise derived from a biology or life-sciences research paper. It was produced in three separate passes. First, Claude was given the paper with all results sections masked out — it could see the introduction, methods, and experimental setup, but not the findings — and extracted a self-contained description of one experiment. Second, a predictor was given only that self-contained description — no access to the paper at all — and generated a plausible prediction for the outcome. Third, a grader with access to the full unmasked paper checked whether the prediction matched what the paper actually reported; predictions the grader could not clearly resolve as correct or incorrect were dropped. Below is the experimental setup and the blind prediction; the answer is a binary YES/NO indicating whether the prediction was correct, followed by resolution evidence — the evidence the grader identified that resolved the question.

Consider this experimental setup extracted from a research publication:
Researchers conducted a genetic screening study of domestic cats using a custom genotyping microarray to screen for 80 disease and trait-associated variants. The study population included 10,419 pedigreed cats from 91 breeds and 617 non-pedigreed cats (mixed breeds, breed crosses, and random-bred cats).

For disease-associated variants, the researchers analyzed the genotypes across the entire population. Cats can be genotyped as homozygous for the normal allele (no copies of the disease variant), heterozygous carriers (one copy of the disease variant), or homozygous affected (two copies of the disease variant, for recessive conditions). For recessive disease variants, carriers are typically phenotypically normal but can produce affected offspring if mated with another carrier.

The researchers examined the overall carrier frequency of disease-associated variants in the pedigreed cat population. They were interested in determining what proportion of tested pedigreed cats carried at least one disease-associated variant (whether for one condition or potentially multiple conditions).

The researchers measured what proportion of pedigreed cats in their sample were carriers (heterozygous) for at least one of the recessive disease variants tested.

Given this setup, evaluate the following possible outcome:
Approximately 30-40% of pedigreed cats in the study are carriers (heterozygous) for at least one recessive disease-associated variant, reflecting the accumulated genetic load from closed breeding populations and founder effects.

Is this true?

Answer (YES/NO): NO